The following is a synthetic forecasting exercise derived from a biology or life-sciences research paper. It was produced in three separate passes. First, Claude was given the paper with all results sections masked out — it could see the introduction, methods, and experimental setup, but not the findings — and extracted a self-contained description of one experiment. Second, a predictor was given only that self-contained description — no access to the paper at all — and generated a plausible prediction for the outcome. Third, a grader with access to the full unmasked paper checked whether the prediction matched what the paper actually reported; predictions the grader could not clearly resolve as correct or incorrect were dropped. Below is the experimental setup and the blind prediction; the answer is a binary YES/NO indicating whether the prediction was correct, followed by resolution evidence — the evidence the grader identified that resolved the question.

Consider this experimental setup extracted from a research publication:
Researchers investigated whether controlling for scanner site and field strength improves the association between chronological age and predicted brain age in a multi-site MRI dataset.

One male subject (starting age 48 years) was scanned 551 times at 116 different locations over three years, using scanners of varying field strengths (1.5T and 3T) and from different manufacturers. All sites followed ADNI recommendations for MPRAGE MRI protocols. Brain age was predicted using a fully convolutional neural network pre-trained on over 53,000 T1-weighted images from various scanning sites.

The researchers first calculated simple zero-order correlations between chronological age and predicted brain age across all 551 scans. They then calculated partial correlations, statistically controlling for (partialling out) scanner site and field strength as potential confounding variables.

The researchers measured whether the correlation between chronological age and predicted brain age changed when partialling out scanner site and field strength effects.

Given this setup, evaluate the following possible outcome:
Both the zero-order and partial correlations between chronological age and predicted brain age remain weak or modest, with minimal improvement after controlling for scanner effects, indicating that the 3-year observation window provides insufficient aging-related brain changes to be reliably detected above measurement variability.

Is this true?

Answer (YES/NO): YES